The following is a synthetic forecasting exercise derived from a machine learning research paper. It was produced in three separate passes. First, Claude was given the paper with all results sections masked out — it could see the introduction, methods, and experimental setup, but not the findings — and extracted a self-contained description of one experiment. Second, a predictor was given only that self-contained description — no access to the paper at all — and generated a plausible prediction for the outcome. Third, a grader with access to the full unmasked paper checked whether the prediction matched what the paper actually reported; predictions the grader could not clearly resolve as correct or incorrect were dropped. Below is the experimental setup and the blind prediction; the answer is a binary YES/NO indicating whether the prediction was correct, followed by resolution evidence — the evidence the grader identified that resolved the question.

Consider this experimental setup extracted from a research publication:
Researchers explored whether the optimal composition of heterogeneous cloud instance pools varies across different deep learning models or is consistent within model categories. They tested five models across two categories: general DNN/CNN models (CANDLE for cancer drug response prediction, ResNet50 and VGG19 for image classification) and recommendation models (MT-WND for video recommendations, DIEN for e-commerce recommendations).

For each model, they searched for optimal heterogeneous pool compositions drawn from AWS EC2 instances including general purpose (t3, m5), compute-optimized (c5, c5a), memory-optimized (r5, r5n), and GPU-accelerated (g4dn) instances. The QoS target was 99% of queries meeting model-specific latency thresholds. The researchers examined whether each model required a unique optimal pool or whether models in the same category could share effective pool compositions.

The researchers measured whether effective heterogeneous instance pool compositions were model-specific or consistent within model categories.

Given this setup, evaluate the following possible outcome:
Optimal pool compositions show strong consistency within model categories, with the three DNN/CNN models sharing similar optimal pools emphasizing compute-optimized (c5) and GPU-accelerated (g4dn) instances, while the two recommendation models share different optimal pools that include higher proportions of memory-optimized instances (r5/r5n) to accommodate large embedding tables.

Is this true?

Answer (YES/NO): NO